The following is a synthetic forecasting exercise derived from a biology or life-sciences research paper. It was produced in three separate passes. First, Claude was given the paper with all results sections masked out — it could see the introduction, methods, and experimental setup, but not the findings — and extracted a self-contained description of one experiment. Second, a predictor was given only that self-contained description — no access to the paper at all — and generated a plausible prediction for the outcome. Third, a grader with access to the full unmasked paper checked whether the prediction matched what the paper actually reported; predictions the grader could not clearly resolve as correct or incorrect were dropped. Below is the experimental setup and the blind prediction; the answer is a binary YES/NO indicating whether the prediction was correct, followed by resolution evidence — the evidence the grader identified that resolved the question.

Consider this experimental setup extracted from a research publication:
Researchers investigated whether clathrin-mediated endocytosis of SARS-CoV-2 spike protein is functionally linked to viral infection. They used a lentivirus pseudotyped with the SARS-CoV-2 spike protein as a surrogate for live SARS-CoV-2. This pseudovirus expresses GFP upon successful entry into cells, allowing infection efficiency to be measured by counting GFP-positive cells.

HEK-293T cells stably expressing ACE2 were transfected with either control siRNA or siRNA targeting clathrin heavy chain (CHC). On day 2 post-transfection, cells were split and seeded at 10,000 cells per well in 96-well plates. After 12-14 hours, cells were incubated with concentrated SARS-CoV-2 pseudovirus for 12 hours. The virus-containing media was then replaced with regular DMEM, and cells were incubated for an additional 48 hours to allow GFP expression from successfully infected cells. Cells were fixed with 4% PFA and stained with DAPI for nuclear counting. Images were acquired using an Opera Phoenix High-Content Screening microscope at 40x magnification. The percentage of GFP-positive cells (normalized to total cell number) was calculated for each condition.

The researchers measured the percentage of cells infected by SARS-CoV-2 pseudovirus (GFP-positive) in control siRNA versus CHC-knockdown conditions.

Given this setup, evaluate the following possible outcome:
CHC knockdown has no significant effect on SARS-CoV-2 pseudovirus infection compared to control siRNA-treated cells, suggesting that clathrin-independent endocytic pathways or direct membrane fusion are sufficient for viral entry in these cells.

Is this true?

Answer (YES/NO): NO